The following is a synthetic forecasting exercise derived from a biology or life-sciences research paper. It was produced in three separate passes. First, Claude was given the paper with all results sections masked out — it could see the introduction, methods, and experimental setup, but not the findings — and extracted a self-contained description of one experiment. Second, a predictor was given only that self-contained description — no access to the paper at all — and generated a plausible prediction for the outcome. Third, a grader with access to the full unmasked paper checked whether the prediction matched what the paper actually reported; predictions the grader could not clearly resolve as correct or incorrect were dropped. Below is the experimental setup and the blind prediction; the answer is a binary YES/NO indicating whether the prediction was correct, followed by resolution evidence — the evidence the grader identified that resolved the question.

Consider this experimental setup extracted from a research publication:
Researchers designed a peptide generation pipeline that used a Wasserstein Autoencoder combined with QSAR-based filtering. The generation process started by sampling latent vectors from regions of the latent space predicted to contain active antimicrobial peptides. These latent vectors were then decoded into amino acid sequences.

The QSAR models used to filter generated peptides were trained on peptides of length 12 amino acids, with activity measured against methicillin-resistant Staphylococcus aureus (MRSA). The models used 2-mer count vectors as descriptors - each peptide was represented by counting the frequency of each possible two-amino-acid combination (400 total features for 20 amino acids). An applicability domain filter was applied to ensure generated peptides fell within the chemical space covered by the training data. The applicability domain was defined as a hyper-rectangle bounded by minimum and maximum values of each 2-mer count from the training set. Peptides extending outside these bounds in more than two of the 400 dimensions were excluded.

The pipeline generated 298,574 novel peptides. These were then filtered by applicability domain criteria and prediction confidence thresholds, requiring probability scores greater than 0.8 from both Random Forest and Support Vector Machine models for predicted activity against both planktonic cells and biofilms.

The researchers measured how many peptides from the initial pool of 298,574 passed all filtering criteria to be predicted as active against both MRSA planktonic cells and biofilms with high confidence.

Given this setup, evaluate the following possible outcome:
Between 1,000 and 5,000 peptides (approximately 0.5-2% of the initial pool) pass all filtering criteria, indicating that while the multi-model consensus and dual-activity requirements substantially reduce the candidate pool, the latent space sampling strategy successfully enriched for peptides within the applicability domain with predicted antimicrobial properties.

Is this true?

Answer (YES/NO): NO